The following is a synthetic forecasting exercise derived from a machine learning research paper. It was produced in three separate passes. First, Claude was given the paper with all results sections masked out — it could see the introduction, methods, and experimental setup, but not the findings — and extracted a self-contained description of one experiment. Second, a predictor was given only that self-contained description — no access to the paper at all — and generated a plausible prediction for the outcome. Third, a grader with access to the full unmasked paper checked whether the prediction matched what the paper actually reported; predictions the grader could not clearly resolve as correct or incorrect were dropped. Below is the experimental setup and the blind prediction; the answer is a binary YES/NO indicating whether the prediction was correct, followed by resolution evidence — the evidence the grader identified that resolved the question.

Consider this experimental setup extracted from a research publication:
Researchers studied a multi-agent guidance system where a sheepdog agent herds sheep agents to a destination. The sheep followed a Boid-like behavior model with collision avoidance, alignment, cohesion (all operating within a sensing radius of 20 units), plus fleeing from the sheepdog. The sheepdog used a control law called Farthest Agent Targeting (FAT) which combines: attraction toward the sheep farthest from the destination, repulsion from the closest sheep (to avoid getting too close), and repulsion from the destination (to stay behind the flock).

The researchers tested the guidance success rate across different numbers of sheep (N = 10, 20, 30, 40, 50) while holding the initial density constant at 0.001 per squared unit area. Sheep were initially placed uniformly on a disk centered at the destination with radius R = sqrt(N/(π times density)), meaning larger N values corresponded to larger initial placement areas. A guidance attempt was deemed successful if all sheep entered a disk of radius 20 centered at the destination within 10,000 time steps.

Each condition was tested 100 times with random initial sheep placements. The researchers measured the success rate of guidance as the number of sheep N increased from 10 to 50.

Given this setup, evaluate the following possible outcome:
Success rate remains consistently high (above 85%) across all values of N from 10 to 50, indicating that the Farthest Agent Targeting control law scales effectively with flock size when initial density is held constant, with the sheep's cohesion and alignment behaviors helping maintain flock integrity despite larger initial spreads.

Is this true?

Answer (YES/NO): YES